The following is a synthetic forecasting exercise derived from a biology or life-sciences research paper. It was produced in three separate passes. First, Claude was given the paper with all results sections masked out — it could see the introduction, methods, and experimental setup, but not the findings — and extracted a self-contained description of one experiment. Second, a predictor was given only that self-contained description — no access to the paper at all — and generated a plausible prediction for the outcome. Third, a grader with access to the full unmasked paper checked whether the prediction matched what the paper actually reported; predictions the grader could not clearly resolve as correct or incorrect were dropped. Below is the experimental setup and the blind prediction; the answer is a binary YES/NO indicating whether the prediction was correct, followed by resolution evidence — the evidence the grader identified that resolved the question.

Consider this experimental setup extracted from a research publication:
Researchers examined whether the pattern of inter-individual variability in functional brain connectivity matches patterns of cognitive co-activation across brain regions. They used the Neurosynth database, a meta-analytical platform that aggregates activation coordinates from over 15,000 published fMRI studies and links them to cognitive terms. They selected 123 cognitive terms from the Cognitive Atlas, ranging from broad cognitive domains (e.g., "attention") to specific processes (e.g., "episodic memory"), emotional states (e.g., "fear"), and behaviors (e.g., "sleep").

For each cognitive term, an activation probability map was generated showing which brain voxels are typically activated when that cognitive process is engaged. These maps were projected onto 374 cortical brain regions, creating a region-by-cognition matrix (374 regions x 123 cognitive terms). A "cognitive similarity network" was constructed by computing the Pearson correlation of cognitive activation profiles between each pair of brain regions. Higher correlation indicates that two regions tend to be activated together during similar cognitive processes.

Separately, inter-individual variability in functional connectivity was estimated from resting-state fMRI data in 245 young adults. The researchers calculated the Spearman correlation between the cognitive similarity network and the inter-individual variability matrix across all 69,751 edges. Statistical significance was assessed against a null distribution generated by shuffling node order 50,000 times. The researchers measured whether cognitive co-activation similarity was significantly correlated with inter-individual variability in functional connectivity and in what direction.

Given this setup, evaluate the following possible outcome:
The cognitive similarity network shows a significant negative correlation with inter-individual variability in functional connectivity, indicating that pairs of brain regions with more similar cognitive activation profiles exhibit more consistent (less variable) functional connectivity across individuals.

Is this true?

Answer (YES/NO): NO